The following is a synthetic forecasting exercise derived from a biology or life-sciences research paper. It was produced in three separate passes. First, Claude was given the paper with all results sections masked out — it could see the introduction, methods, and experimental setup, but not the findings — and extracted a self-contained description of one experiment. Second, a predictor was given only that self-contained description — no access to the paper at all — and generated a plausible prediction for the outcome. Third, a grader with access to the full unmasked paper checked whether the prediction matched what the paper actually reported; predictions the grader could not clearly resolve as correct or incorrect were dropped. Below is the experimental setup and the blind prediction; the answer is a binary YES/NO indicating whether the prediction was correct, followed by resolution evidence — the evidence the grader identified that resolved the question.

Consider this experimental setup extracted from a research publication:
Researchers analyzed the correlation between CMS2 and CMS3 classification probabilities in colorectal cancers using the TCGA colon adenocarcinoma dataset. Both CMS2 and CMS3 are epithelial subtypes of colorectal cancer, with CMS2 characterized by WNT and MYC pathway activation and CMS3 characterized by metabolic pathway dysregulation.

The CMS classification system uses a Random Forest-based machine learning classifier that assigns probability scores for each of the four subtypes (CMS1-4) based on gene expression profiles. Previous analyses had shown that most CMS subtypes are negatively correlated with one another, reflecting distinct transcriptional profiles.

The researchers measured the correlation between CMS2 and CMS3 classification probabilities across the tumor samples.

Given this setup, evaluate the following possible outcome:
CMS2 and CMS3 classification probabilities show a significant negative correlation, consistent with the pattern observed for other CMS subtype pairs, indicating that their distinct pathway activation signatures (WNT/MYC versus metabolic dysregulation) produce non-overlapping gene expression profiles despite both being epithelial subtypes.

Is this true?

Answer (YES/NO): NO